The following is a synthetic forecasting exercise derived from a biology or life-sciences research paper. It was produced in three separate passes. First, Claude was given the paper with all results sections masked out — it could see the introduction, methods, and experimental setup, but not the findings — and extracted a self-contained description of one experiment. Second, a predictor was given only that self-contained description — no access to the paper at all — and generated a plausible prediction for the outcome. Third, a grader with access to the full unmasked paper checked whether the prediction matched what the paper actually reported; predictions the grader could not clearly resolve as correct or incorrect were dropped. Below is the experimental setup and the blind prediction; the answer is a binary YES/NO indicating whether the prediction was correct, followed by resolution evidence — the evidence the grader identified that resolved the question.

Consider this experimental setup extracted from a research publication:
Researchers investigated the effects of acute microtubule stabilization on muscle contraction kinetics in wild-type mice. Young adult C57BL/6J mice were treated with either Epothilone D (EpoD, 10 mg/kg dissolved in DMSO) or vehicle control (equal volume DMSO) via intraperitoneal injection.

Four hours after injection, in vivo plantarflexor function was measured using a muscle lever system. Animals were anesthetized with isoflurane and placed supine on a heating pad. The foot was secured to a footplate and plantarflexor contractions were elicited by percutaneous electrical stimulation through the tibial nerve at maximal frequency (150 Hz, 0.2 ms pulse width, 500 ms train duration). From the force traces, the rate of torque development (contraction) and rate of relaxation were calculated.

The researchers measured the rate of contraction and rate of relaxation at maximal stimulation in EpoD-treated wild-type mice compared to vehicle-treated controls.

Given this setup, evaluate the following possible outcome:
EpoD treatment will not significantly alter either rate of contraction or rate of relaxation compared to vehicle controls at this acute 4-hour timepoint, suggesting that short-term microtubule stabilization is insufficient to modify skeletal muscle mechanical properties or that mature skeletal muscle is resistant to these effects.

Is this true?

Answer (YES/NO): NO